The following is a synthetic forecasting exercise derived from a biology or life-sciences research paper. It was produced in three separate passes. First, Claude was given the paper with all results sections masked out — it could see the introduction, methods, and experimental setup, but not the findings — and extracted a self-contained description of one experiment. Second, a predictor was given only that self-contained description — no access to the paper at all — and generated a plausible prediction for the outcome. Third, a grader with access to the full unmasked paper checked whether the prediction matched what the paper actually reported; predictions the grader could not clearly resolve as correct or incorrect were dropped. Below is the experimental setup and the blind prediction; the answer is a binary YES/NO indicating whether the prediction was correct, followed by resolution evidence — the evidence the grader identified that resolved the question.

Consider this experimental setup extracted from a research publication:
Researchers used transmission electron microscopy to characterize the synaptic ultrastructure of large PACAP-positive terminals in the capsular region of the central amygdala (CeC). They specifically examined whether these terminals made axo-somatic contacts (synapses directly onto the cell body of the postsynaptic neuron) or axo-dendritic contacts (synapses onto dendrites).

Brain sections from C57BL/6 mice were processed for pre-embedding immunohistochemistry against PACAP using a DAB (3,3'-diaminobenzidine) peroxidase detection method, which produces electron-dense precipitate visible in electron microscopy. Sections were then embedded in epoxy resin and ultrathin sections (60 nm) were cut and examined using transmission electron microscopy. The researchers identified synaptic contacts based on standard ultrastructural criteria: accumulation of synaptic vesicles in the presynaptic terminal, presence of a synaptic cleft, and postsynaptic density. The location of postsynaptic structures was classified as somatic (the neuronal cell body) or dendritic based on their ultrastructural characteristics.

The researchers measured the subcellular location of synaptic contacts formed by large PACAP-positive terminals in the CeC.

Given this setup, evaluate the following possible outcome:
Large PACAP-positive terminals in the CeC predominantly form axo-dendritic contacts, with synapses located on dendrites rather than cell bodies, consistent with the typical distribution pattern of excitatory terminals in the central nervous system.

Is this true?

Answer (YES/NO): NO